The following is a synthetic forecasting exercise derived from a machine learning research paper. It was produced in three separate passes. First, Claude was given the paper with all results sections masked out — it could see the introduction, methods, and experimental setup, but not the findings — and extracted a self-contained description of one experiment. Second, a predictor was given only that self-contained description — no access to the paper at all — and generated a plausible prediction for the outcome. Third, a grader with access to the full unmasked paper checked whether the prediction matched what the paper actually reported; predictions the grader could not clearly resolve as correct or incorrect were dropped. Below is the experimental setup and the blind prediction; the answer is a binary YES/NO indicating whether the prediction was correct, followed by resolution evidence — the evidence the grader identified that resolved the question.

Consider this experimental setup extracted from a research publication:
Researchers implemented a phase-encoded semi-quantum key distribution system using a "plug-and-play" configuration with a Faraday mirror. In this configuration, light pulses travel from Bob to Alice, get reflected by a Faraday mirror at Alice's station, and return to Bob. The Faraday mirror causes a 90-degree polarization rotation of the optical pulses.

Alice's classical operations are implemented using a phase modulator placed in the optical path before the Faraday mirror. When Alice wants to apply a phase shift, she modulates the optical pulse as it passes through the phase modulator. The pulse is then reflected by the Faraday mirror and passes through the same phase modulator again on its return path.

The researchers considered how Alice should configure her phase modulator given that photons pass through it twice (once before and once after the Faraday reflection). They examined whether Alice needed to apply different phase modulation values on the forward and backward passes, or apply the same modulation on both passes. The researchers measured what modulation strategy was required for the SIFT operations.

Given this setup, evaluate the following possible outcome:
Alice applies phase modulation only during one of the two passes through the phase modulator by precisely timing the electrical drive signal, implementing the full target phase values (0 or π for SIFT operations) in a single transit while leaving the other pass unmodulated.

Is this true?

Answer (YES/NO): NO